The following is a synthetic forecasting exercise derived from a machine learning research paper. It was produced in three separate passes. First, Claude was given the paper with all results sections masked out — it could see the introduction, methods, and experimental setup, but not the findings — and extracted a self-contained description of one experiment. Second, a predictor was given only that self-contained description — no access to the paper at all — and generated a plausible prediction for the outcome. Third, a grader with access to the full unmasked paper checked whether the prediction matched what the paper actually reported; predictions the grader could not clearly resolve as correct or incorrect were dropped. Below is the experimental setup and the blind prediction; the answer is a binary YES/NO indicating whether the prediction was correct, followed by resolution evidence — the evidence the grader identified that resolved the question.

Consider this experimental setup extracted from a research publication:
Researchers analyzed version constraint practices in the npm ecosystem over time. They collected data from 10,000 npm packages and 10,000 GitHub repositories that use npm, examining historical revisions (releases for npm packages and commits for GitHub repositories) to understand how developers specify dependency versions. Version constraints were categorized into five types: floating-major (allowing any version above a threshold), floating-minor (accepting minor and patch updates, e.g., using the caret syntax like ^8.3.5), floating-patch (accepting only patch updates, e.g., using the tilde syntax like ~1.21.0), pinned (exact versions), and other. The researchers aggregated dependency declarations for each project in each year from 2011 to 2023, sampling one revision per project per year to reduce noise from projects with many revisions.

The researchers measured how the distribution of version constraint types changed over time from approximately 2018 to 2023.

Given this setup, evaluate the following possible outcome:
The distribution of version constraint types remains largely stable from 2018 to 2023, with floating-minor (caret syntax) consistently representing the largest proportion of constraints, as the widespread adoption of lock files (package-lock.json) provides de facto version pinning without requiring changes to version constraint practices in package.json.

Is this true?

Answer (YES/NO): NO